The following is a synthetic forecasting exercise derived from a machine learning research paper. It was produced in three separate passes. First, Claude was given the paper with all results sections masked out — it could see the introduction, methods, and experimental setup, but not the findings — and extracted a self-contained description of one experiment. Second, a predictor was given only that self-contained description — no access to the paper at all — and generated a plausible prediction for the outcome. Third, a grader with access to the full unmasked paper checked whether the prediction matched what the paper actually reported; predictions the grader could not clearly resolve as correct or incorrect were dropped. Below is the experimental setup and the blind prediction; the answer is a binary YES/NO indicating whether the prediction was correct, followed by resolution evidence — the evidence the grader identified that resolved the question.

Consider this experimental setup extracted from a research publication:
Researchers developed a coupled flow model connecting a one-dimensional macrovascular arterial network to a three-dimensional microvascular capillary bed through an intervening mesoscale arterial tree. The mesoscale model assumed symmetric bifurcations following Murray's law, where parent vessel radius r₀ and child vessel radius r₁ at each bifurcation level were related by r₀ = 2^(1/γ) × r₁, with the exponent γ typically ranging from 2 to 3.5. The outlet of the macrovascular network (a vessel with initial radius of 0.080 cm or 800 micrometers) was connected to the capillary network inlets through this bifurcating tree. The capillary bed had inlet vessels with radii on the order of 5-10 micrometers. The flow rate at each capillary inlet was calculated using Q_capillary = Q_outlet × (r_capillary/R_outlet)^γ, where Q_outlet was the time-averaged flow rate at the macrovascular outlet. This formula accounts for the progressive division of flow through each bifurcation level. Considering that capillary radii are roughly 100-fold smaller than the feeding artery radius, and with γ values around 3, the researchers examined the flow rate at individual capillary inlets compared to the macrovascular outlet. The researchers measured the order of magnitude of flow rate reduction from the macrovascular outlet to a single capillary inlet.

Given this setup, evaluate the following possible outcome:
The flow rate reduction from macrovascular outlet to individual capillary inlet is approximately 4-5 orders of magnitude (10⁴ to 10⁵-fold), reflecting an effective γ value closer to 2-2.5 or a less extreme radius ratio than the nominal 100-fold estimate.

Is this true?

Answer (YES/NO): NO